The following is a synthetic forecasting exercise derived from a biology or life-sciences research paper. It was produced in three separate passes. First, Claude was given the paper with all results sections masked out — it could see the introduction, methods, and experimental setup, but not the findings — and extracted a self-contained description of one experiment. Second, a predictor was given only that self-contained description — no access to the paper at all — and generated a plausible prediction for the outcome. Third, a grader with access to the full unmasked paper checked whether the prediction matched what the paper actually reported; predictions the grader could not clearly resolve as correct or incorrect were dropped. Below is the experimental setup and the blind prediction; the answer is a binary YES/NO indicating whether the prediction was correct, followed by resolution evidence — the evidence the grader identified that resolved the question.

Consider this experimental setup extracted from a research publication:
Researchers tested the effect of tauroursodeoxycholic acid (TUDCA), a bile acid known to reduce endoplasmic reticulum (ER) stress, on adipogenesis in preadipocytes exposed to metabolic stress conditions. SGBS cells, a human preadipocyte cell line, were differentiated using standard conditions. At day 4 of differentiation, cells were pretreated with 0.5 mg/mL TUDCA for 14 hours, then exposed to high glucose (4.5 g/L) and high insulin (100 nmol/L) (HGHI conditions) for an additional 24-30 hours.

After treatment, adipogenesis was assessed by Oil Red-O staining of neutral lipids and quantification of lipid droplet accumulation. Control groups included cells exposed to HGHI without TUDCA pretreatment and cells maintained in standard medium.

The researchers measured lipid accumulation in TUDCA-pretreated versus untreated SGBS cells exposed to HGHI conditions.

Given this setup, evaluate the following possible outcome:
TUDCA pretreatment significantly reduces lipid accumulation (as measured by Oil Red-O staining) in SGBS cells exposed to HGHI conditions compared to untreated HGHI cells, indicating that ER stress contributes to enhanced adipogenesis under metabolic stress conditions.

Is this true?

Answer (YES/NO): NO